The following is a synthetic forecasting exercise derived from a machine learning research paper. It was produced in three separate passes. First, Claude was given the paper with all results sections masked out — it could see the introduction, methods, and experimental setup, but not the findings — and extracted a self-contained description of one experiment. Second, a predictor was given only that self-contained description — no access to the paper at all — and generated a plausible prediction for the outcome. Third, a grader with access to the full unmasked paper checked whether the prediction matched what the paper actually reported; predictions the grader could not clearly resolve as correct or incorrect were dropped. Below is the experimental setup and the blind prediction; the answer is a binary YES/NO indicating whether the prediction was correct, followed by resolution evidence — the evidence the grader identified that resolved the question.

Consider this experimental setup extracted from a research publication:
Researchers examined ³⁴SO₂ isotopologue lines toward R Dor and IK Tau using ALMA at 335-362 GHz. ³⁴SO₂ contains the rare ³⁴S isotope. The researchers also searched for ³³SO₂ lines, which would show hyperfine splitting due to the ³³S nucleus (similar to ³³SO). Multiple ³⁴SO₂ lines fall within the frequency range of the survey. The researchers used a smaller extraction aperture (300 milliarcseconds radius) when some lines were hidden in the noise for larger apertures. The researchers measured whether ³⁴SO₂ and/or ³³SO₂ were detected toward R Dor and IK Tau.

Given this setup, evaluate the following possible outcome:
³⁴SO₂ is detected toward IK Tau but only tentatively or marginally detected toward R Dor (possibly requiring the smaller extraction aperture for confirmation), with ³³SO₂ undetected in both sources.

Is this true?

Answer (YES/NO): NO